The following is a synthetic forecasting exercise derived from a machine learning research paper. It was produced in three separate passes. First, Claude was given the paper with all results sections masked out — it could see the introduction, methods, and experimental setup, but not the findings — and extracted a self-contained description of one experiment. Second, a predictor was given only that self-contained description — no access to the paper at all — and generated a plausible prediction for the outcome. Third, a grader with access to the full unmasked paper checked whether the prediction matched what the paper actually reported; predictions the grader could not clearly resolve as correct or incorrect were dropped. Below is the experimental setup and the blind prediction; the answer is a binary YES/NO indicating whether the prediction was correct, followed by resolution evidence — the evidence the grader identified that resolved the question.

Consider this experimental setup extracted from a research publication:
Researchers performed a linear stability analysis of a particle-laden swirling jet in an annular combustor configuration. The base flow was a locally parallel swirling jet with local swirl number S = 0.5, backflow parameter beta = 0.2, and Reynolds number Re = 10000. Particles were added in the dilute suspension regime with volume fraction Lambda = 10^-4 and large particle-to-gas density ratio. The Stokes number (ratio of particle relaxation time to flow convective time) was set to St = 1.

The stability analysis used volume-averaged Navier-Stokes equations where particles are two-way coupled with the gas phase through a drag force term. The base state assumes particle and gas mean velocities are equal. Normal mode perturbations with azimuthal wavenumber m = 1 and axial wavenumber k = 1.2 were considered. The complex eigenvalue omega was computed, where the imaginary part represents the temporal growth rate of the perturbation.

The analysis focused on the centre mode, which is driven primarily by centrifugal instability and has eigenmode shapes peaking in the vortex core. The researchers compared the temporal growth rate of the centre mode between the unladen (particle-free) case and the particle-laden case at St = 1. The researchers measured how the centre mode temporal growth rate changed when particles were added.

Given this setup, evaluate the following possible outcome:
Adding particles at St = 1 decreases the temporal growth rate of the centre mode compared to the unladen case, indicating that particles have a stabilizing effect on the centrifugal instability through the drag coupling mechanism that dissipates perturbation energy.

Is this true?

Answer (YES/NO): YES